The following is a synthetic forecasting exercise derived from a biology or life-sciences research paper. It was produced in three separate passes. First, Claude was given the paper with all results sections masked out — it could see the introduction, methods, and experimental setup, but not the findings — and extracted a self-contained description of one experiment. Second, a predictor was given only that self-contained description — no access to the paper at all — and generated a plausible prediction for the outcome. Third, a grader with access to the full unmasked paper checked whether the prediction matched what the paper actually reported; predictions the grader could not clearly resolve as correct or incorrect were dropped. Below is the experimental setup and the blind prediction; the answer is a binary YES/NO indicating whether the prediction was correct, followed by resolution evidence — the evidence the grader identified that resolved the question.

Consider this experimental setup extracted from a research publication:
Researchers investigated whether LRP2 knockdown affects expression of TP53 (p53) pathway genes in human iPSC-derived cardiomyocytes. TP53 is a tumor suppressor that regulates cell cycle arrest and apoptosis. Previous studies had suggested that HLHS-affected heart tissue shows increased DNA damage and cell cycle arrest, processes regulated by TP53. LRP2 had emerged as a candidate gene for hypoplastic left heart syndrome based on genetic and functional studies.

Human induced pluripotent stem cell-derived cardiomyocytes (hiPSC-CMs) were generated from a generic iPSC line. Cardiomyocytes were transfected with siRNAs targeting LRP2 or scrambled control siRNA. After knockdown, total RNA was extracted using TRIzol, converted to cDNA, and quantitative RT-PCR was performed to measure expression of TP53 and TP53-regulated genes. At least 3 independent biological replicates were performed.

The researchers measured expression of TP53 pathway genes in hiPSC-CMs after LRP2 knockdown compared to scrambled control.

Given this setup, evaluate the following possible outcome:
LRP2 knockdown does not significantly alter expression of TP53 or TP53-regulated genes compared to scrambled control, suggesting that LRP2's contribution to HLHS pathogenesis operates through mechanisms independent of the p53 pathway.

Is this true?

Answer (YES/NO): NO